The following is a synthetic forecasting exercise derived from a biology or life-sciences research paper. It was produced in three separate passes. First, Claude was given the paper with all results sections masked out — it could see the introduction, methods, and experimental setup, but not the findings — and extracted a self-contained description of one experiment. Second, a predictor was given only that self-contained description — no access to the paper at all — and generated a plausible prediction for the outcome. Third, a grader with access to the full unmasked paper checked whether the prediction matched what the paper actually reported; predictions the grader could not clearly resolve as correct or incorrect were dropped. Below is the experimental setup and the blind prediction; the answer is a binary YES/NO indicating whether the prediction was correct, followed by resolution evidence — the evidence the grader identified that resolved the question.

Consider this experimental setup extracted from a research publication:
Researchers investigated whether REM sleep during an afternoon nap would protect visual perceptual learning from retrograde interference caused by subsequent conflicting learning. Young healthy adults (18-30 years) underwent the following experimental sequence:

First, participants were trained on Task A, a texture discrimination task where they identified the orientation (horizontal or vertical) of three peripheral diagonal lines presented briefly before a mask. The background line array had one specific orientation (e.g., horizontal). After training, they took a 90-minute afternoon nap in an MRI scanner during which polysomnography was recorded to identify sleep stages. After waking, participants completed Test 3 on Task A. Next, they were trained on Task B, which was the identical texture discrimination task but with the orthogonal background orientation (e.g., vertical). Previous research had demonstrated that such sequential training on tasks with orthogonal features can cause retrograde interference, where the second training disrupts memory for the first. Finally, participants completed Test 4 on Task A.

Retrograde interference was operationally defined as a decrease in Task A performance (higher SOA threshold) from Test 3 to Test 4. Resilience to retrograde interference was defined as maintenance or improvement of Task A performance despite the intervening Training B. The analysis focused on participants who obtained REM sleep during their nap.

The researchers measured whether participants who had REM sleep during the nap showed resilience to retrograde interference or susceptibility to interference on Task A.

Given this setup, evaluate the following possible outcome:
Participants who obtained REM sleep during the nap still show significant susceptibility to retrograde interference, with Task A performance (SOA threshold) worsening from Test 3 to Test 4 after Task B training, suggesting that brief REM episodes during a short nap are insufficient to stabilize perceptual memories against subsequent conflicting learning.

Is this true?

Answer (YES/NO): NO